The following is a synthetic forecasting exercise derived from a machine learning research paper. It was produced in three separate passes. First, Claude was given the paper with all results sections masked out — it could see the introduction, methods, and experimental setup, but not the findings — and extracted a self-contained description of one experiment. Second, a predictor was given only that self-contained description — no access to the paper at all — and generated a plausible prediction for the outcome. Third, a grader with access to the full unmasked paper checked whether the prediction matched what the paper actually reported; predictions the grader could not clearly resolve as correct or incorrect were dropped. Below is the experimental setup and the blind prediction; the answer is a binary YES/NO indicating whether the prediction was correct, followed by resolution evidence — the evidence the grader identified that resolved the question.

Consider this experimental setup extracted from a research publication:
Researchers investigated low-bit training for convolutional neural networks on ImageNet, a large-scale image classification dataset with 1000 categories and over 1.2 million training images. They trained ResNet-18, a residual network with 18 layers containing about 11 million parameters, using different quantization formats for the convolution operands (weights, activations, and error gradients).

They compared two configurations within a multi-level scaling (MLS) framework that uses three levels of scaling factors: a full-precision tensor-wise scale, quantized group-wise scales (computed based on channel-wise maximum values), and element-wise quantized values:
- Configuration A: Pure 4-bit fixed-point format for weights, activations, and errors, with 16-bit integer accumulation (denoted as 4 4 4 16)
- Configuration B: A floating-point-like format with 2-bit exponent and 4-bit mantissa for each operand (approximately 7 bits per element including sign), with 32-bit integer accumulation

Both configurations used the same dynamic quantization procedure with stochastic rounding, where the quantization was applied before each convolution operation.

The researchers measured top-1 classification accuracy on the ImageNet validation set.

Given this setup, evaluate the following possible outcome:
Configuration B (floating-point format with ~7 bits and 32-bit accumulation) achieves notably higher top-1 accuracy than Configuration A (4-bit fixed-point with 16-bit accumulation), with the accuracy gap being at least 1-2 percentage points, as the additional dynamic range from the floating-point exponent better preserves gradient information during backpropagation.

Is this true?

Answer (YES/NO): YES